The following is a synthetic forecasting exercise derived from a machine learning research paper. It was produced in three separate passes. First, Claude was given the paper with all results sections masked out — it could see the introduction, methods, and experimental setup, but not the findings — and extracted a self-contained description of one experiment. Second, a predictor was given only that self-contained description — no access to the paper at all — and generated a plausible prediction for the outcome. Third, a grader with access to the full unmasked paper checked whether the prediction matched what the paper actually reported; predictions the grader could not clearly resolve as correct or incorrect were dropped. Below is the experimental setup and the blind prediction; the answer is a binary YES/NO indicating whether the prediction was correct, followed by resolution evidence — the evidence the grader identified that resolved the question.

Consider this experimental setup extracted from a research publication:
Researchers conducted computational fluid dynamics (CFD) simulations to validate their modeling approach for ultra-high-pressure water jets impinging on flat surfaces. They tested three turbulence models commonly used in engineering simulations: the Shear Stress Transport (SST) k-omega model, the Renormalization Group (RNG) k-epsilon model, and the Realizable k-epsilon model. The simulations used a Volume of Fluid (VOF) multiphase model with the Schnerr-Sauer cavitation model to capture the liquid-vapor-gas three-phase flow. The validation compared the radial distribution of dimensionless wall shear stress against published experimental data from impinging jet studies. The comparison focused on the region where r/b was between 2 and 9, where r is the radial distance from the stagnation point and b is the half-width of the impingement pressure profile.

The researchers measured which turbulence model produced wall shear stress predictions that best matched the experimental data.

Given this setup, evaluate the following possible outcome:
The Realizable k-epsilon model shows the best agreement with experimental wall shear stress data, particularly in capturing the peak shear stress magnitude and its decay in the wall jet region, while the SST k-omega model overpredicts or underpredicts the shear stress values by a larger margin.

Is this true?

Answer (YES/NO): NO